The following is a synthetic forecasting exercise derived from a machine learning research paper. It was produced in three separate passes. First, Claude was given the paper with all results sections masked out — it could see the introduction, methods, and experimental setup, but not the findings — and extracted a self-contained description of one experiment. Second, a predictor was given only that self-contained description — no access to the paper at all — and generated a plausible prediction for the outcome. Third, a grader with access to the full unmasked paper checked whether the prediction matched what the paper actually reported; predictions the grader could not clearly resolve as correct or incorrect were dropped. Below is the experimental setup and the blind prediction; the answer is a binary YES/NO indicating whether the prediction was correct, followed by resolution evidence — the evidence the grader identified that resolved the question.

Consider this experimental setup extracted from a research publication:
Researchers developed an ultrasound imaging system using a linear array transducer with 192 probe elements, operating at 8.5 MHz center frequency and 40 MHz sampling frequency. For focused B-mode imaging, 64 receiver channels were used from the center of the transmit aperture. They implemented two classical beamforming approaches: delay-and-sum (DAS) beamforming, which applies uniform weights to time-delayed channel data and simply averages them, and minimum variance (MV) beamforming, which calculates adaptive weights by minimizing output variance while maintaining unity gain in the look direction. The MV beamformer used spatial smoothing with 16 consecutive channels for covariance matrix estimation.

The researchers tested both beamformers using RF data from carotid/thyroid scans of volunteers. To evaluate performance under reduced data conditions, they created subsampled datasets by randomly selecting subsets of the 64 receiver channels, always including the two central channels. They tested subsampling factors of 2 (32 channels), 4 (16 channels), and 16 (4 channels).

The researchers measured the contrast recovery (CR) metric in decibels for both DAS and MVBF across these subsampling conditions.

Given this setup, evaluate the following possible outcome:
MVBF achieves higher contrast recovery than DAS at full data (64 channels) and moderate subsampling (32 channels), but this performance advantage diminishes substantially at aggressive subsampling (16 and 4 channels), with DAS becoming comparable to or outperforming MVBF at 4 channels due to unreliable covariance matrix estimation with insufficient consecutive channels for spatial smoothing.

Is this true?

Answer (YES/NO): NO